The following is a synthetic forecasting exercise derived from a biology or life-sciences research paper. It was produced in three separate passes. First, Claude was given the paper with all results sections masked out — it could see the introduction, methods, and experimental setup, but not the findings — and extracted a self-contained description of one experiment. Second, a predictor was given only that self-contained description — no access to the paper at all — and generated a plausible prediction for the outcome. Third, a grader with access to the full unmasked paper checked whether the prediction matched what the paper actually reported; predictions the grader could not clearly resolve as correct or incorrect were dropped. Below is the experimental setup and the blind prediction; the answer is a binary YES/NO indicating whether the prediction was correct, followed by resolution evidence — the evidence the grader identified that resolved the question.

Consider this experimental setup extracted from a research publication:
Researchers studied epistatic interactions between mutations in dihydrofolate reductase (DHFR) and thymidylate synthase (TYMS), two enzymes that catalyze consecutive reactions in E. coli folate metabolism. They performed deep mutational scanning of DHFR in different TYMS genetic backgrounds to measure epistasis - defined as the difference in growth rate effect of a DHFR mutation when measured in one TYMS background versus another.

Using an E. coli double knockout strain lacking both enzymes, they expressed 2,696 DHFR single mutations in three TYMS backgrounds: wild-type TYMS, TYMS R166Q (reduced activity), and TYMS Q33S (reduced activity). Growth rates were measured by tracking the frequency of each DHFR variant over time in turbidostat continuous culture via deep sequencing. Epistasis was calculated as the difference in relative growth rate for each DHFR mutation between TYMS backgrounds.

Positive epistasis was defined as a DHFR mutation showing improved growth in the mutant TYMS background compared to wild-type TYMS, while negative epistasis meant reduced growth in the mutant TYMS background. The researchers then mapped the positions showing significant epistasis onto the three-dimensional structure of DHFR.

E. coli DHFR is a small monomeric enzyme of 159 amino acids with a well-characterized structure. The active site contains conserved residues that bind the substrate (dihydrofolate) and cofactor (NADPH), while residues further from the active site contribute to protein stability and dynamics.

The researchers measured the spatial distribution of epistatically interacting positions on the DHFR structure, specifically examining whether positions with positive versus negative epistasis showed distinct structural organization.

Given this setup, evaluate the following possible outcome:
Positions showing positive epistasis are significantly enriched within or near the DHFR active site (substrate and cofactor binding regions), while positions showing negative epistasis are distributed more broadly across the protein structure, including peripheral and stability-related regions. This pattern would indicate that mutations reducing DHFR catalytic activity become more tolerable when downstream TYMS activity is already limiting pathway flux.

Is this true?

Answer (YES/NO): NO